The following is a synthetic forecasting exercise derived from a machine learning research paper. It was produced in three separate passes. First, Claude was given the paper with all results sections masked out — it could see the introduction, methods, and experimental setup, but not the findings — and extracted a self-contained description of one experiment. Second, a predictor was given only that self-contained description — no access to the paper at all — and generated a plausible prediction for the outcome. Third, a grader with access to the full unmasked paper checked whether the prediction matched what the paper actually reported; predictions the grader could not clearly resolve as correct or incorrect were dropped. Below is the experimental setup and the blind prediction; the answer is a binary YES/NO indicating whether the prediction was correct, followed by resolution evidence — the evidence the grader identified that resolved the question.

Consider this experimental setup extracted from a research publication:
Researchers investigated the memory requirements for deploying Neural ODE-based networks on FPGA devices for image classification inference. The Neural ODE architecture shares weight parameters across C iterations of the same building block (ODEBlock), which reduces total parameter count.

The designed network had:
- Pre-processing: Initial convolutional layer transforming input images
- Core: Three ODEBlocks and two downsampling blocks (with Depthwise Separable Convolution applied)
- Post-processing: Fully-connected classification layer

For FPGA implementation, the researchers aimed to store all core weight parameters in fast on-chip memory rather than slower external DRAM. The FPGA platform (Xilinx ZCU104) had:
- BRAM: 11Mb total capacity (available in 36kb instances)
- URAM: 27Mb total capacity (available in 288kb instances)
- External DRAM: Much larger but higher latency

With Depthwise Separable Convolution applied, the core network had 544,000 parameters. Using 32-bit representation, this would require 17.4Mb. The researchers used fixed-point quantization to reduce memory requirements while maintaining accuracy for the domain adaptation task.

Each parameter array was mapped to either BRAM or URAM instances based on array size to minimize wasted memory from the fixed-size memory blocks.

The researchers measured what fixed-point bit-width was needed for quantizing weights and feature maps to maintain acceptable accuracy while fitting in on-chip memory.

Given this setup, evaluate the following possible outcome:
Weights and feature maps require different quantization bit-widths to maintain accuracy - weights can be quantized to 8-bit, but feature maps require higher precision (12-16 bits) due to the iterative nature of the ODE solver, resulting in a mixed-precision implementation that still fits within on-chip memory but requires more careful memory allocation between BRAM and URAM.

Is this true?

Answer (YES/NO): NO